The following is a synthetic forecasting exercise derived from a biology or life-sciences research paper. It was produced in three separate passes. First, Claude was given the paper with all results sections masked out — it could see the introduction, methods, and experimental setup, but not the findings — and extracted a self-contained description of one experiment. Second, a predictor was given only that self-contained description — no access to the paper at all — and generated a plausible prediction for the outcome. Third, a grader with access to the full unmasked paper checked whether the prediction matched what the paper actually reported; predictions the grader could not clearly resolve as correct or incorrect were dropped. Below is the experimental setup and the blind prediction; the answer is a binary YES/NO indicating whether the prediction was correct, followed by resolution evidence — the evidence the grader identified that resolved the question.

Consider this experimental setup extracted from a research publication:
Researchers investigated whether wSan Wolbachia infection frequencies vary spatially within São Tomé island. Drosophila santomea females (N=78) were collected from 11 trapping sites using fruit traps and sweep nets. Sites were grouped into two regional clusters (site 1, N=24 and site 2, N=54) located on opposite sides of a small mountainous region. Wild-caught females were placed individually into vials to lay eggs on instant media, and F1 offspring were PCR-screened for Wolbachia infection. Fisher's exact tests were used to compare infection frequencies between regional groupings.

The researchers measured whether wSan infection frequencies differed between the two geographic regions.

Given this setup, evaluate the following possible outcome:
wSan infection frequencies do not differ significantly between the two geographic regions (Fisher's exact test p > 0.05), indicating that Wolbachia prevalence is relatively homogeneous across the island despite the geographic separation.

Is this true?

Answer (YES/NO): YES